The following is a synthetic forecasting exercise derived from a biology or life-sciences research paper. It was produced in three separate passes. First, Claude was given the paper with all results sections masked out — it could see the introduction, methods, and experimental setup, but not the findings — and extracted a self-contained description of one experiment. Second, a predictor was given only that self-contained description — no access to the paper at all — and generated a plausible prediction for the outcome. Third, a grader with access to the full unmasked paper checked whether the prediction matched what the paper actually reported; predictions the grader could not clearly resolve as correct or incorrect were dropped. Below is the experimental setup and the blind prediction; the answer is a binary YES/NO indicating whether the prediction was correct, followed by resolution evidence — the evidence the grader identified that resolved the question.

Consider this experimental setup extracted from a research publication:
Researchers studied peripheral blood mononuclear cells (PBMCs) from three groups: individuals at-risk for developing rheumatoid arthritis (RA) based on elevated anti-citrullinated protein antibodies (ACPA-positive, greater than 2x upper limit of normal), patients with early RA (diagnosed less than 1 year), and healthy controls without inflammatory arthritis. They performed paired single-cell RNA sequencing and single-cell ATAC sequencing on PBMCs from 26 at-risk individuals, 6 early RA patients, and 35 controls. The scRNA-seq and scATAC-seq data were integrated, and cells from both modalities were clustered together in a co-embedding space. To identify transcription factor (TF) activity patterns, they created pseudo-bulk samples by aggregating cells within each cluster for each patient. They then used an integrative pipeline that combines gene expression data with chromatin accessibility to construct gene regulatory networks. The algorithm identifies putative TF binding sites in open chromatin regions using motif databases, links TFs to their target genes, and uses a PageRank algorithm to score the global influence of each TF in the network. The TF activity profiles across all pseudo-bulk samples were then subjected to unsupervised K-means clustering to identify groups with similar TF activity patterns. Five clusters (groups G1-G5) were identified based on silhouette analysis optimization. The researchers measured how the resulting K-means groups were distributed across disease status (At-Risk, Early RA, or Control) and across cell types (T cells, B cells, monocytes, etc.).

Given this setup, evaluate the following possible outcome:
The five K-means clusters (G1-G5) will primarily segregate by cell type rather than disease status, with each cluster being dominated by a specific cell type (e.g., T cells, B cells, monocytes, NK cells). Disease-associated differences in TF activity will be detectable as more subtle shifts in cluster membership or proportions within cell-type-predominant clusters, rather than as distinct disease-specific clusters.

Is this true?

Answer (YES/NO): NO